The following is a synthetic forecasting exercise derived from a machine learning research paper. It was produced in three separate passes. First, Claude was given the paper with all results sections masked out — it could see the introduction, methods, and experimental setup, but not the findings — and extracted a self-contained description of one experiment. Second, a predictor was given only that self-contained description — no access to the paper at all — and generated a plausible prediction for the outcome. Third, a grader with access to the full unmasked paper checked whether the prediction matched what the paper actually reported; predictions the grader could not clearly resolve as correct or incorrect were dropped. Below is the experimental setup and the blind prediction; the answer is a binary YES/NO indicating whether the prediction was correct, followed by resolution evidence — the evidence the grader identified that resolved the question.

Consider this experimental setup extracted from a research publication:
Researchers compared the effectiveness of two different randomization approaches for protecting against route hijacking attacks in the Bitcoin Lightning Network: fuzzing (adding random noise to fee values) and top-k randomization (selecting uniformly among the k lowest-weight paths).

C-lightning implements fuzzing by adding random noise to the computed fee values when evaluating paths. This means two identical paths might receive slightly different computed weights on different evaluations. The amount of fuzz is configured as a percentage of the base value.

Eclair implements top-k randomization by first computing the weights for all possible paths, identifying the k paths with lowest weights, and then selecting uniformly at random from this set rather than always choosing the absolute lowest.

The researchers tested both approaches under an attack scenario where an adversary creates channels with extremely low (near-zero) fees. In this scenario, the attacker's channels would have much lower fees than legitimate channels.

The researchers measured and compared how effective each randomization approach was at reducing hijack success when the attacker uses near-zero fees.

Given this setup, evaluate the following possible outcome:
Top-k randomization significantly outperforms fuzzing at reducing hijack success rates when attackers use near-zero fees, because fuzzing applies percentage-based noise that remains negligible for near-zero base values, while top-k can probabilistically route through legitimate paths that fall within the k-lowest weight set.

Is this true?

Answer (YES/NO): NO